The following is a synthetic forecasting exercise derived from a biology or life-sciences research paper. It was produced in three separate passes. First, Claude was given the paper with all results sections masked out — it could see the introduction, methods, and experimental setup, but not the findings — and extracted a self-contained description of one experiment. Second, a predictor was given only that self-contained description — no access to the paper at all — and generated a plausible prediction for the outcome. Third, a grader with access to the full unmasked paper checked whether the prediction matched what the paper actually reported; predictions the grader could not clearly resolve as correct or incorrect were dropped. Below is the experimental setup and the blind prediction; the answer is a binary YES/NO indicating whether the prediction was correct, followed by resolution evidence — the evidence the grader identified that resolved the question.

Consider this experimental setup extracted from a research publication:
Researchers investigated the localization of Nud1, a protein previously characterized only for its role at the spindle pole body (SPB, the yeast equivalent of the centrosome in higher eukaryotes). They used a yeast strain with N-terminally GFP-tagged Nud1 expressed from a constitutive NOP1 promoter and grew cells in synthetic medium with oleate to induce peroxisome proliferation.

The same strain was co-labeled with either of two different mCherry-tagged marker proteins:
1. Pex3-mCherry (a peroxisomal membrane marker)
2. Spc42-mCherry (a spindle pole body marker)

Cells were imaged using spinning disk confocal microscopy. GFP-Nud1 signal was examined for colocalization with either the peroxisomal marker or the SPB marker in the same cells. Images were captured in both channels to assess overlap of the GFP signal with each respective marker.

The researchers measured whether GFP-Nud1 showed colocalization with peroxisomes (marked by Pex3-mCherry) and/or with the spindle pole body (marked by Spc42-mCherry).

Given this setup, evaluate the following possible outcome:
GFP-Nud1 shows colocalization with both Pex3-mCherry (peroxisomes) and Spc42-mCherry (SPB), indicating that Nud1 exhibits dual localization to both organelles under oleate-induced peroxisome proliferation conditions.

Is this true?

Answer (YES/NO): YES